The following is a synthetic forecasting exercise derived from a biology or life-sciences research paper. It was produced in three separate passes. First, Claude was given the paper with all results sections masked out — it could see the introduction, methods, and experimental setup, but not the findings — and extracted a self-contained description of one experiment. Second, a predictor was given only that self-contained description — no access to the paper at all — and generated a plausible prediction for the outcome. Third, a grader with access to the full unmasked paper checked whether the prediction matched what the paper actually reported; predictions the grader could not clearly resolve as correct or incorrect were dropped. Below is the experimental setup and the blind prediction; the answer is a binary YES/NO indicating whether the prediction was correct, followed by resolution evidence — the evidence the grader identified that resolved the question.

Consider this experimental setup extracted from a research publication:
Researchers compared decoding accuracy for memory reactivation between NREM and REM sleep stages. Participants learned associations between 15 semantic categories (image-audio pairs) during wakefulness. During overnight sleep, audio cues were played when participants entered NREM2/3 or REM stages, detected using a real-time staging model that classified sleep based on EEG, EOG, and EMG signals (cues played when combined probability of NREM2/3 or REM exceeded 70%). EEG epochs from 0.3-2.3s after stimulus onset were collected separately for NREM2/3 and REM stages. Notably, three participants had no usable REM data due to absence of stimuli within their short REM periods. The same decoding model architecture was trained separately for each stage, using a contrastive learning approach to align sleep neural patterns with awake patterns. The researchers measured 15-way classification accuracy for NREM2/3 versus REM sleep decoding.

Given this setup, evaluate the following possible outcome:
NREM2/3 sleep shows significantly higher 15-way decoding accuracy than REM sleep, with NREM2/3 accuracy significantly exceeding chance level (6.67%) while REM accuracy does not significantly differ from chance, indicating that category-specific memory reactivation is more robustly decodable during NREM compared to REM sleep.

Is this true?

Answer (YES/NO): NO